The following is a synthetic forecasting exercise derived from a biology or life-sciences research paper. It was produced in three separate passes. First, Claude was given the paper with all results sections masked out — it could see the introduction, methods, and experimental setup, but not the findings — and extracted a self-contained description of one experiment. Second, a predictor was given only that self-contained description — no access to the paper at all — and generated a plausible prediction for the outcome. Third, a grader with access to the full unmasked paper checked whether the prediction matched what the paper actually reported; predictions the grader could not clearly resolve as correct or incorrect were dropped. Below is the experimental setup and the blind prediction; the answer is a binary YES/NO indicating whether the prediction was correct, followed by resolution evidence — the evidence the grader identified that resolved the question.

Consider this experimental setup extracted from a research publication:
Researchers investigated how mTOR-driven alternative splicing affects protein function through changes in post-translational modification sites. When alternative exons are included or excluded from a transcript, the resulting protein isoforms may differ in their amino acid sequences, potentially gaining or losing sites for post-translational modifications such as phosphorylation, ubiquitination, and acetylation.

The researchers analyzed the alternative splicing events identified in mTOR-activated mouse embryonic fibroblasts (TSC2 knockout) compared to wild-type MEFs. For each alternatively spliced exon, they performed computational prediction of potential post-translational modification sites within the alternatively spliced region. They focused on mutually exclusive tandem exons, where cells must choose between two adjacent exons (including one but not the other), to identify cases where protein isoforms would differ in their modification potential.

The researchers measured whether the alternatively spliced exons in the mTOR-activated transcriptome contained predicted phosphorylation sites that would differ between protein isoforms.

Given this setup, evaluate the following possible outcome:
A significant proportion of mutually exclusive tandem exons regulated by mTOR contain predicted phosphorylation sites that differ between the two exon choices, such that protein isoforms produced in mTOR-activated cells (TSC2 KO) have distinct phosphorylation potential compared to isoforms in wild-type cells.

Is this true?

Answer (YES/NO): YES